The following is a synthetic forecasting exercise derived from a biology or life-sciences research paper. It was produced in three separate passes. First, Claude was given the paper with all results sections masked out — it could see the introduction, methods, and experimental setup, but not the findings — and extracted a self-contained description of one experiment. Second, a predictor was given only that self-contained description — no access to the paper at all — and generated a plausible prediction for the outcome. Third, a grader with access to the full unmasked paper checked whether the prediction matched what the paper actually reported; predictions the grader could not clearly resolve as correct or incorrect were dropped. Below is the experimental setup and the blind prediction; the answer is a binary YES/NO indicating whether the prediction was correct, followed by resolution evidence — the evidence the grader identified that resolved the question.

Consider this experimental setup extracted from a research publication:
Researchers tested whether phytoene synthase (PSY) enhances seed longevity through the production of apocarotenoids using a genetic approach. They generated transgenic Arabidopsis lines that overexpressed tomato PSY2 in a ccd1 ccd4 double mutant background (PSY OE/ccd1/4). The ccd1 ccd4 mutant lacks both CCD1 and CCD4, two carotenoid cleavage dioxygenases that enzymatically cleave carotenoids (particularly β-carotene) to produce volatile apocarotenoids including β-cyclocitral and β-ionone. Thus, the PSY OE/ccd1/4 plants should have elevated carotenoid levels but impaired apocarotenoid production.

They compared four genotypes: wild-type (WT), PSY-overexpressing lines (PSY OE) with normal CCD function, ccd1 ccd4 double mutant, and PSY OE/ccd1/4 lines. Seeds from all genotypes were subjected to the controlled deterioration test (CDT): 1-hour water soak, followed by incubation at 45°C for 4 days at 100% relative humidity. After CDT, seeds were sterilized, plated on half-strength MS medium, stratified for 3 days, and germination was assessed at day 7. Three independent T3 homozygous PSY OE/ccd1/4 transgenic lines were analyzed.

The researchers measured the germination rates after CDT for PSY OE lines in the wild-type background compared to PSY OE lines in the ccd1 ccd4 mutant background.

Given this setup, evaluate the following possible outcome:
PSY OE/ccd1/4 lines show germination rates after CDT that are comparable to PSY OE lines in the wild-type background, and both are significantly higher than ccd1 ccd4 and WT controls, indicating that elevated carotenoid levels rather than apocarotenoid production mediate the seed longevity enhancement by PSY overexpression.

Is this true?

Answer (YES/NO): NO